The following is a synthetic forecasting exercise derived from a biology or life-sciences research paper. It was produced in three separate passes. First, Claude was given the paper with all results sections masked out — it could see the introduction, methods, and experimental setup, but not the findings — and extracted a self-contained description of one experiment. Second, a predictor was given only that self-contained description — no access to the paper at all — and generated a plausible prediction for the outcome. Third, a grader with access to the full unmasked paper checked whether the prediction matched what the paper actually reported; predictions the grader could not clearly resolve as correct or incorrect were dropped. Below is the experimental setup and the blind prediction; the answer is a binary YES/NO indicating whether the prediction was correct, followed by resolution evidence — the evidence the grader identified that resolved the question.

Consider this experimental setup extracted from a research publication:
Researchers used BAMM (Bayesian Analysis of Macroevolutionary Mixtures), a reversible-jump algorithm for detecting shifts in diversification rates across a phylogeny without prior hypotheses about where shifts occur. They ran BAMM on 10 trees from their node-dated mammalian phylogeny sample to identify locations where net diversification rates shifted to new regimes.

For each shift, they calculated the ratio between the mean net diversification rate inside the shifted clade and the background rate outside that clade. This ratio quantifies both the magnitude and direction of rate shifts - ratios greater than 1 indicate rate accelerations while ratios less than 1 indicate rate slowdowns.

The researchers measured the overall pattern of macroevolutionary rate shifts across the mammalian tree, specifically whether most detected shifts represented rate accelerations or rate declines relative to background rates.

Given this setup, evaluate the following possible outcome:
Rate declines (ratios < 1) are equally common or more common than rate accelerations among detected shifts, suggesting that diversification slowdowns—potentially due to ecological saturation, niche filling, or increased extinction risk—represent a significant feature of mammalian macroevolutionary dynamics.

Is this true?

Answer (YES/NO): NO